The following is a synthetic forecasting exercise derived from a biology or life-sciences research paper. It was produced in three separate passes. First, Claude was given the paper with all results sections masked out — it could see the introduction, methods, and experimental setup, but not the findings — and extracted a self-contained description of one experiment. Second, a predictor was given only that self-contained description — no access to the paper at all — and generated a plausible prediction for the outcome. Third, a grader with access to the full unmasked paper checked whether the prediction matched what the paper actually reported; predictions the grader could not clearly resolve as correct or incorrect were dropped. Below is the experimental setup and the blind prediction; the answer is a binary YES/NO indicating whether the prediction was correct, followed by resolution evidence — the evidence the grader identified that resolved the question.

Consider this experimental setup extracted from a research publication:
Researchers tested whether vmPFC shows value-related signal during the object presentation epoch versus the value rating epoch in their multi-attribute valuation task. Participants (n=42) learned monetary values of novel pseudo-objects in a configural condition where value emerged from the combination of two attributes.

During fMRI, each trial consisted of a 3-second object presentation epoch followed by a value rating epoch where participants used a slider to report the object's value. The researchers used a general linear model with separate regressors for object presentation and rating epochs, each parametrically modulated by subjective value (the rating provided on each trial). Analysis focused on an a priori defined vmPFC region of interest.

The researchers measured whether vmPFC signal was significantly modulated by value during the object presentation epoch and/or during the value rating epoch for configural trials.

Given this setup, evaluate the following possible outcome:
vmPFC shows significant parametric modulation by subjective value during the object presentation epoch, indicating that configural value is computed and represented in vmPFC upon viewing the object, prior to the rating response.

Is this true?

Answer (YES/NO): NO